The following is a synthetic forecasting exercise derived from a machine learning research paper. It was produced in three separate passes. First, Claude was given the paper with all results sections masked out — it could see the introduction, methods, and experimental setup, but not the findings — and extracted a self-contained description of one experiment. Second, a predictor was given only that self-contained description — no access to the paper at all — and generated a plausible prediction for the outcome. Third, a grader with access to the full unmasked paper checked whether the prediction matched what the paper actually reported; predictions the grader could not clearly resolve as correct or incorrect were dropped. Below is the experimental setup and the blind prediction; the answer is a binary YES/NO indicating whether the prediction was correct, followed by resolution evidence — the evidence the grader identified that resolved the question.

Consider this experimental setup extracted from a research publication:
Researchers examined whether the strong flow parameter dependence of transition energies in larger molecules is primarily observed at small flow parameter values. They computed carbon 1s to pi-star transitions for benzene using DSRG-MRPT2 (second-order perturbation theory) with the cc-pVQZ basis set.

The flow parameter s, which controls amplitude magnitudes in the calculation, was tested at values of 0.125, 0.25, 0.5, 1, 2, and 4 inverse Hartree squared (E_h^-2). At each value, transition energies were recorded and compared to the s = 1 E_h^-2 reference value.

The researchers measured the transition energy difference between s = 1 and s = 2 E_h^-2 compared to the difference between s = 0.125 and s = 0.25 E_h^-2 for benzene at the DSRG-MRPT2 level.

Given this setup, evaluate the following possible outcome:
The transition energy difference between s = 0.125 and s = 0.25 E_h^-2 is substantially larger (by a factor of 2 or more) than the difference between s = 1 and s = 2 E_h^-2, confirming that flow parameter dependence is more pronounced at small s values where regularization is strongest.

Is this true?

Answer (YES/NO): YES